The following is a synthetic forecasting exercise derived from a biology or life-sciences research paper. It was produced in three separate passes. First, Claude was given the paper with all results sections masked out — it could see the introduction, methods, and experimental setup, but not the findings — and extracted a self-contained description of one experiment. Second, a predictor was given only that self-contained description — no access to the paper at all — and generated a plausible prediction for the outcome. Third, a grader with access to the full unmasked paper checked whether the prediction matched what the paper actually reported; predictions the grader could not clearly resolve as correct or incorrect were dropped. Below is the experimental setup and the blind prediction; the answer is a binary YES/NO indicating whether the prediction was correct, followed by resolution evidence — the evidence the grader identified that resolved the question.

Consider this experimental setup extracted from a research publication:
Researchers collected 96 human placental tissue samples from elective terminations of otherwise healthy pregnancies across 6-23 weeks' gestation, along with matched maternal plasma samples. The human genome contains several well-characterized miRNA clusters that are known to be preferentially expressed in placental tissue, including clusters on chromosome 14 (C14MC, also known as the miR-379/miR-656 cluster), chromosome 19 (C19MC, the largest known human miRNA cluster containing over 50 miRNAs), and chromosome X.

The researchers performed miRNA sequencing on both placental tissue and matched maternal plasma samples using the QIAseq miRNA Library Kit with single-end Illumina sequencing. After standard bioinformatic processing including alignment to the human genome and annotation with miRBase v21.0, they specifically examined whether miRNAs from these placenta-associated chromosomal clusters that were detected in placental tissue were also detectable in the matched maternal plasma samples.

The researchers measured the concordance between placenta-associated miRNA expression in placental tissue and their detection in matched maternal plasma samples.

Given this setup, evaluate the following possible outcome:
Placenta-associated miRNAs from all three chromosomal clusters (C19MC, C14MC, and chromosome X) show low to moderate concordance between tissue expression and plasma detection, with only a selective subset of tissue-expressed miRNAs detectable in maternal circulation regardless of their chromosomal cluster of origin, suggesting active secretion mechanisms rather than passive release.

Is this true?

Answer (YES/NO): NO